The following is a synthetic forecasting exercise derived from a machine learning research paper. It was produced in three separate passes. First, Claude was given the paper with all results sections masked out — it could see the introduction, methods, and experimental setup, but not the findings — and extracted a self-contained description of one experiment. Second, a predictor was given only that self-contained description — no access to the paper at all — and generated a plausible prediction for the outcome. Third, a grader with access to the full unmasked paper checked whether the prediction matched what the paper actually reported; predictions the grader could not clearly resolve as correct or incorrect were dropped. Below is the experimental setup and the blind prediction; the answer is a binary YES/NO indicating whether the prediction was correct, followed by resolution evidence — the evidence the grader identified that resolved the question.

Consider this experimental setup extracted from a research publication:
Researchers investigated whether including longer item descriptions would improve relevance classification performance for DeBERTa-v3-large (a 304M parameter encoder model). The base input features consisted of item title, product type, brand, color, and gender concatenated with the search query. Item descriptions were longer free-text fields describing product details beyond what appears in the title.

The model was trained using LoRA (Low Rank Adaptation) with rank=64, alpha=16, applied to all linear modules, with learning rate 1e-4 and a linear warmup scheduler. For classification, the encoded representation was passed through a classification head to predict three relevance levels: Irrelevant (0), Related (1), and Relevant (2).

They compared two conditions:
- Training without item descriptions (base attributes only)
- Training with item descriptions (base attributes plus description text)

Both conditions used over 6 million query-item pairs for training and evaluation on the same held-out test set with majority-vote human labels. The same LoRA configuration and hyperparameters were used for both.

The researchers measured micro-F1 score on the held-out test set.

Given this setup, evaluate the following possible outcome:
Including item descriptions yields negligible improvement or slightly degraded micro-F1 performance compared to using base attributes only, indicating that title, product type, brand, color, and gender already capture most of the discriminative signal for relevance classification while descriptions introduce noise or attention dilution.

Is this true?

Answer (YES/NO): NO